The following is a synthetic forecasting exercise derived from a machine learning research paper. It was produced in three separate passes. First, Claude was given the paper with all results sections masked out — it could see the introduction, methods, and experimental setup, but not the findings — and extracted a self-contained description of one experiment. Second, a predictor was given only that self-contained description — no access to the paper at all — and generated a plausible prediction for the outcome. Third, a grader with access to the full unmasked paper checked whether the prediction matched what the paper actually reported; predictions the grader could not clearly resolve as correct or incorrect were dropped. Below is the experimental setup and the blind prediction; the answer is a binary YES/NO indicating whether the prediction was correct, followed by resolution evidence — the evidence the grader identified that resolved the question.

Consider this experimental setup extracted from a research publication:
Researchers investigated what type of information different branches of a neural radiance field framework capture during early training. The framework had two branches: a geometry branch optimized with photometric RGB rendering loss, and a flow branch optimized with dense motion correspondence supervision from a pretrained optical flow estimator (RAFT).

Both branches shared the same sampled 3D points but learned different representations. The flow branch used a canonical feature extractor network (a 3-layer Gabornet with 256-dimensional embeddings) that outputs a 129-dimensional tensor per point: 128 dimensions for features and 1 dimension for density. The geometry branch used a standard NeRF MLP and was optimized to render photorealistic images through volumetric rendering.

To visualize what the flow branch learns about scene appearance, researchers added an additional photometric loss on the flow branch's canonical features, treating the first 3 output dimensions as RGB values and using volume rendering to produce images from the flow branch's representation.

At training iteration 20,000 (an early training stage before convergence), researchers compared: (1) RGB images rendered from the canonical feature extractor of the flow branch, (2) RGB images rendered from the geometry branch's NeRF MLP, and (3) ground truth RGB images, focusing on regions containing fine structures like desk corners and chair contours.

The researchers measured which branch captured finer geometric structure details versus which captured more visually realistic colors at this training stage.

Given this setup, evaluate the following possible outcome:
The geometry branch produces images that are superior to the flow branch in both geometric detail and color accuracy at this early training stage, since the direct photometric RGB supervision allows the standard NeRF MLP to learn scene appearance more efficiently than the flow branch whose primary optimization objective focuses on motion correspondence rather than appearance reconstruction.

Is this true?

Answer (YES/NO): NO